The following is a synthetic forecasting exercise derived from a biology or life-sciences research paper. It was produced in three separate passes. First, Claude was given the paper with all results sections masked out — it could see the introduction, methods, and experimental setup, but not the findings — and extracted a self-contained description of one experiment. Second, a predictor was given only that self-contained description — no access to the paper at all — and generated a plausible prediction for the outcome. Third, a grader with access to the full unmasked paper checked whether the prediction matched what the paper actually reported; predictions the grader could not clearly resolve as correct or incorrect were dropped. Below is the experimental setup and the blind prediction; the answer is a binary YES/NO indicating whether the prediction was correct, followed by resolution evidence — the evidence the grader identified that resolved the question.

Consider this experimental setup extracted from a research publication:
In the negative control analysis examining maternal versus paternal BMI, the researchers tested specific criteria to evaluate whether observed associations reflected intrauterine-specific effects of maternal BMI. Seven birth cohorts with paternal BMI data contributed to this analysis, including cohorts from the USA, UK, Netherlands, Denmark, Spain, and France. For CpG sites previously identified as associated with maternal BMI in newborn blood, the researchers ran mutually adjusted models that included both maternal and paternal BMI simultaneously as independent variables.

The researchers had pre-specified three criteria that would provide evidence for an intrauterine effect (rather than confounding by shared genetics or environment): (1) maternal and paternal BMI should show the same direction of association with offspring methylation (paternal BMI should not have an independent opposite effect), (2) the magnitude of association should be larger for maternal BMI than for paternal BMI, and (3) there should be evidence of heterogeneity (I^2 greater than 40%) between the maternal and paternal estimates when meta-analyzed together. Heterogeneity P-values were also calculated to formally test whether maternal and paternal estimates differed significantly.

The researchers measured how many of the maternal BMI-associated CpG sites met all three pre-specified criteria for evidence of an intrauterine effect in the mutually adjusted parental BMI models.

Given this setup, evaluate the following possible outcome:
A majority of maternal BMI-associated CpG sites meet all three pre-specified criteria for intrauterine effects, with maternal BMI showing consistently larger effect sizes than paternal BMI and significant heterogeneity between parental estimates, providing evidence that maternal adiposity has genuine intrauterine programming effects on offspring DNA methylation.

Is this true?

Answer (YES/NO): NO